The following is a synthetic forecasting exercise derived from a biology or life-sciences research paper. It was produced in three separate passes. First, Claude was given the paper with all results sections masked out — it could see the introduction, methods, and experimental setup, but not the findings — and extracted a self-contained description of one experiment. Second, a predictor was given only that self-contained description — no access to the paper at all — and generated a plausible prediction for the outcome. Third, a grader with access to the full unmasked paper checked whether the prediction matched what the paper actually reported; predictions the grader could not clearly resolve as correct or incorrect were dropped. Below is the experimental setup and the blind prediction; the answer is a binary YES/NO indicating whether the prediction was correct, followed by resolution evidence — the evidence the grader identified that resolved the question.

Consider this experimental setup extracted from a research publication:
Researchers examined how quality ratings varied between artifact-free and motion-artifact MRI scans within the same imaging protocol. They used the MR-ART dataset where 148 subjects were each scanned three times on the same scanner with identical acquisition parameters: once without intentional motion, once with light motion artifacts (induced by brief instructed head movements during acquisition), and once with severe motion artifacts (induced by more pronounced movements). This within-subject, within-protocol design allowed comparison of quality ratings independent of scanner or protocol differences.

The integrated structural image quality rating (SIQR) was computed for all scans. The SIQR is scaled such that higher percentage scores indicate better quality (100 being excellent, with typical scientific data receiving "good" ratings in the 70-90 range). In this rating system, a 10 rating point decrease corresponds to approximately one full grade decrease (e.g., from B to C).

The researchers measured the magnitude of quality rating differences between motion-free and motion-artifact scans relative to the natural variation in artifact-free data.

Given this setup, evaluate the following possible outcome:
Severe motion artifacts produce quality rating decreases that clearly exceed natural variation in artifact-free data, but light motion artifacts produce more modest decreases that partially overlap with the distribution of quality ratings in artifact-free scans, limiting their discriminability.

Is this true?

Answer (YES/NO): NO